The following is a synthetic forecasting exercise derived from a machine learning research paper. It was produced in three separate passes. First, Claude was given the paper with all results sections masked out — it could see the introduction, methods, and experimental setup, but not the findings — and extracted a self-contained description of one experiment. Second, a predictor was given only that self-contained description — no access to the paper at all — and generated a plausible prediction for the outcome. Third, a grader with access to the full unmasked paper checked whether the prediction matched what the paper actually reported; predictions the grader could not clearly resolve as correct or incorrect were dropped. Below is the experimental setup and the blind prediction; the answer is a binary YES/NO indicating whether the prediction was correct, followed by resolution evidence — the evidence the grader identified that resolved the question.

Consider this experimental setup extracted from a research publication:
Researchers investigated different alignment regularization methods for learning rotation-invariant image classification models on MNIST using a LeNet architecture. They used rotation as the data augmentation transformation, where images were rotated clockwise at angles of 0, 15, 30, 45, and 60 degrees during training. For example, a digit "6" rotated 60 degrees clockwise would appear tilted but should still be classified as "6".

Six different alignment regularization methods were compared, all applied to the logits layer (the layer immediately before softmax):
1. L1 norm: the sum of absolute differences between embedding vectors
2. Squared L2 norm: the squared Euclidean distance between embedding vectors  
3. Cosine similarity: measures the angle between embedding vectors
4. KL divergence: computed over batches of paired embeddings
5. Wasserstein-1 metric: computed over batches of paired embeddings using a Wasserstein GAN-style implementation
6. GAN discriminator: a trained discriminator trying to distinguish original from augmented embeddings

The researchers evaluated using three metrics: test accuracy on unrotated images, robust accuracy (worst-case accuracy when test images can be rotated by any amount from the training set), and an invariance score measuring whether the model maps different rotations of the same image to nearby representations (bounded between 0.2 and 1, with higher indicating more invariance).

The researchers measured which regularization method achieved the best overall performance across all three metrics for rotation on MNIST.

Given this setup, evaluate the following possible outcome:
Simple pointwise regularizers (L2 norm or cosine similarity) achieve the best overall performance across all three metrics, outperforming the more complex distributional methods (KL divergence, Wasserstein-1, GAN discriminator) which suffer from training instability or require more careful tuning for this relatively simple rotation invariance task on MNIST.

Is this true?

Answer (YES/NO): NO